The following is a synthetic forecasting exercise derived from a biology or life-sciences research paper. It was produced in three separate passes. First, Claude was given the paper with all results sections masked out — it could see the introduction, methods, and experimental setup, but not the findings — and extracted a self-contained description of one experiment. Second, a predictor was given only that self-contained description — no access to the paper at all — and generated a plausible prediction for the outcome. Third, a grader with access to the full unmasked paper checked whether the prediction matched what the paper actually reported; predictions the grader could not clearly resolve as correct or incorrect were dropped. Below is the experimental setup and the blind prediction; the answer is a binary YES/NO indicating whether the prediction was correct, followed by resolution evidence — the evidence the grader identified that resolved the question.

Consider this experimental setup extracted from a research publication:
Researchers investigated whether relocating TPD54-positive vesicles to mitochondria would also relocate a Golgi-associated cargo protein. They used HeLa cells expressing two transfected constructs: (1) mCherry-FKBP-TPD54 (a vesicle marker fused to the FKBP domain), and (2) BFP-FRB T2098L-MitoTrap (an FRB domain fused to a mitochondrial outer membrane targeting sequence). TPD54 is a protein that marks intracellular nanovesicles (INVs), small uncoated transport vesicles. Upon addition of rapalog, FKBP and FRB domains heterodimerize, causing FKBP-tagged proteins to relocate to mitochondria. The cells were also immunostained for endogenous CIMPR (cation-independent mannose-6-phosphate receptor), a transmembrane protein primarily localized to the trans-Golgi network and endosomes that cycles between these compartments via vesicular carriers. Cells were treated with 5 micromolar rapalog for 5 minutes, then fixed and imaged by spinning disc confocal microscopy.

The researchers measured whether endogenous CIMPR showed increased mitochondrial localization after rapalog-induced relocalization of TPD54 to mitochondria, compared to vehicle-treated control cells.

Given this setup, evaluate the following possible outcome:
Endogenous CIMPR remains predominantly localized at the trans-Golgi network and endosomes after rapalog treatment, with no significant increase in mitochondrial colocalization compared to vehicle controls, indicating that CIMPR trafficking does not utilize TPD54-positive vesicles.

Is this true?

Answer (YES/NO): NO